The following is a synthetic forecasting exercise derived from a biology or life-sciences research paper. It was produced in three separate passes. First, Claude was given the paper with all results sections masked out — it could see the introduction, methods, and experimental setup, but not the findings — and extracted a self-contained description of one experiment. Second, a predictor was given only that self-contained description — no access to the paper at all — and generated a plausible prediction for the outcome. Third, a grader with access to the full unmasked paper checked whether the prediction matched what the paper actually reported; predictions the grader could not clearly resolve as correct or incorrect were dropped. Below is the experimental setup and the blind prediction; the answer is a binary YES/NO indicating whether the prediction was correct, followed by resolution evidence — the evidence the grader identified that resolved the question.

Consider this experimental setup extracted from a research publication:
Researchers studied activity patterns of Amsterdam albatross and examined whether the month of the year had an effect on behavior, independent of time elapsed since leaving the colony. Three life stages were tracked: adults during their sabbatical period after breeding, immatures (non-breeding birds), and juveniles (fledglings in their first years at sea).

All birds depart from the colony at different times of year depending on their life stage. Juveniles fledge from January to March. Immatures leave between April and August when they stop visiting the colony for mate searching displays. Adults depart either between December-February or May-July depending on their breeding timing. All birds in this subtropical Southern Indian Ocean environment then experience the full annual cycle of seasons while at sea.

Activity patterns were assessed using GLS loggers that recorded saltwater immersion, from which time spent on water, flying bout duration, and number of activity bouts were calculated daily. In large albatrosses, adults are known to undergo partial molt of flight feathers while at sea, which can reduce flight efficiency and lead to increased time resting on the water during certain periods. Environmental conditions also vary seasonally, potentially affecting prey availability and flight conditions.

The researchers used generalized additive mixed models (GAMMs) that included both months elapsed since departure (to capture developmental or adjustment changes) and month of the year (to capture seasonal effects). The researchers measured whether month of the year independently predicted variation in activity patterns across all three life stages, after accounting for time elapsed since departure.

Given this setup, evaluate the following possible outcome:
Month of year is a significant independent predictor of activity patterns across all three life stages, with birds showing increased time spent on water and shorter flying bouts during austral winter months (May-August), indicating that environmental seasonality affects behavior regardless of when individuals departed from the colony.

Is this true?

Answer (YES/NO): NO